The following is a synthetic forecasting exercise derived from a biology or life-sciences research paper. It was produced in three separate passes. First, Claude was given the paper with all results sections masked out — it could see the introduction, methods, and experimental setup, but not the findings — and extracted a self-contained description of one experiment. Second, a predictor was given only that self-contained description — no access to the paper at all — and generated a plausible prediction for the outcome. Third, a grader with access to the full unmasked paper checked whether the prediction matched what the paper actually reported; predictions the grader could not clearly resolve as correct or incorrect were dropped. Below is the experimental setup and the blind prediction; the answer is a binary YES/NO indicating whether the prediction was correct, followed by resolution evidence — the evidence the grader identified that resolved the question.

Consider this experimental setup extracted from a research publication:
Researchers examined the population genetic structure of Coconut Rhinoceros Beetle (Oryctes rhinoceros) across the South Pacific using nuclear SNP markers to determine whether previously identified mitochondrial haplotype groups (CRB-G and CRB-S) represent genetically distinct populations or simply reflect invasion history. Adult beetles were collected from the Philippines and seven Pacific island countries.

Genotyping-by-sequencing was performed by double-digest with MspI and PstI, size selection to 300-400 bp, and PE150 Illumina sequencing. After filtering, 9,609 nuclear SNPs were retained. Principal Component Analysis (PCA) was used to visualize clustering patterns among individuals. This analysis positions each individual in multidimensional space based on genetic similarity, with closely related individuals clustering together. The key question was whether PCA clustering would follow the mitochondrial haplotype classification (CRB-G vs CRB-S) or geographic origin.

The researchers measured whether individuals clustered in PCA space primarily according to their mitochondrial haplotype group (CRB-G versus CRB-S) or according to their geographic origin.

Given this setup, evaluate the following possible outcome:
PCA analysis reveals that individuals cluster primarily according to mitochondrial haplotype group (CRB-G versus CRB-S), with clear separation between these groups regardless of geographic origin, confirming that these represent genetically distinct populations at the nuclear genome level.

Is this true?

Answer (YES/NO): NO